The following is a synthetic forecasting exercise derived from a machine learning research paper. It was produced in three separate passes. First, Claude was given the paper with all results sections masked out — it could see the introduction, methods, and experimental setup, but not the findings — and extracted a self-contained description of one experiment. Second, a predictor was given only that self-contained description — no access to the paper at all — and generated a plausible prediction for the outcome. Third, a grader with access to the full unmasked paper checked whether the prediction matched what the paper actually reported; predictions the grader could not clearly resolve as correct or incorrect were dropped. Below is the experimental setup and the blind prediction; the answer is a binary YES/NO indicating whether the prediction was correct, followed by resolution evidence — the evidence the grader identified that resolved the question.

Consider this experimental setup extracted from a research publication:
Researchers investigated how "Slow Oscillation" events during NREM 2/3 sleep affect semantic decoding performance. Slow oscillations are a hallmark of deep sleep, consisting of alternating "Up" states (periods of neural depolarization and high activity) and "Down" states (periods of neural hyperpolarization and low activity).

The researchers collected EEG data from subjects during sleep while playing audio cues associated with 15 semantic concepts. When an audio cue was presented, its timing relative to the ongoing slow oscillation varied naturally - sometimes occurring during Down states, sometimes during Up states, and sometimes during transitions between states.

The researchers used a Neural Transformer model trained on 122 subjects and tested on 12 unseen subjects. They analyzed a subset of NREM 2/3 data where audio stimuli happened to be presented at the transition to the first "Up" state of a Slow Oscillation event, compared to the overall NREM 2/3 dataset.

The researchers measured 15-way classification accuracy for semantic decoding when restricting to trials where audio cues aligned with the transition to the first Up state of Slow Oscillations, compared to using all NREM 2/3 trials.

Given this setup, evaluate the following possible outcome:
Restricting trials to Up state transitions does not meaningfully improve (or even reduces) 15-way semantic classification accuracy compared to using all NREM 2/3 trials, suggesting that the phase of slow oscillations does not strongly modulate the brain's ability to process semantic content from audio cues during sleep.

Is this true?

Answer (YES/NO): NO